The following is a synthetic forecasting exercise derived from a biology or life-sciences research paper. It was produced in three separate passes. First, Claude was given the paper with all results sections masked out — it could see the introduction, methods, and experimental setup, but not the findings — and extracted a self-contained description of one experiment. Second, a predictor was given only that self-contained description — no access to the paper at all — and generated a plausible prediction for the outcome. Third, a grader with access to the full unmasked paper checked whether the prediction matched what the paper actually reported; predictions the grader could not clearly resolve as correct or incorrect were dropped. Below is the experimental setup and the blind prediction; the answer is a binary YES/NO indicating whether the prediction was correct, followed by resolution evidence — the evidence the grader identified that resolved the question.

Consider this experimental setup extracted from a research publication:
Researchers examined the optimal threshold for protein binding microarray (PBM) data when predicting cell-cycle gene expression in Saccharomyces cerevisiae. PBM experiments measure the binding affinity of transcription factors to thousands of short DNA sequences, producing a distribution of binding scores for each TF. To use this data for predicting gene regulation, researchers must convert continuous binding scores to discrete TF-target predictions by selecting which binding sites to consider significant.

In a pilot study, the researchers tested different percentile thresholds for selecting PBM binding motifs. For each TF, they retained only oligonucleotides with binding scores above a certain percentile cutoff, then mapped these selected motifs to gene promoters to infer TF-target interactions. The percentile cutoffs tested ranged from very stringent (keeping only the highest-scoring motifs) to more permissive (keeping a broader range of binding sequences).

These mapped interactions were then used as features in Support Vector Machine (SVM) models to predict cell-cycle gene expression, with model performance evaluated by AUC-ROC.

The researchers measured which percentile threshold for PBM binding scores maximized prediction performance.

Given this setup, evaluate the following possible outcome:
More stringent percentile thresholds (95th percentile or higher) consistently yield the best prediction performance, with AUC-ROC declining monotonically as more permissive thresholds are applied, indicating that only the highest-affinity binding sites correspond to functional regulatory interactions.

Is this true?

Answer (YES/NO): NO